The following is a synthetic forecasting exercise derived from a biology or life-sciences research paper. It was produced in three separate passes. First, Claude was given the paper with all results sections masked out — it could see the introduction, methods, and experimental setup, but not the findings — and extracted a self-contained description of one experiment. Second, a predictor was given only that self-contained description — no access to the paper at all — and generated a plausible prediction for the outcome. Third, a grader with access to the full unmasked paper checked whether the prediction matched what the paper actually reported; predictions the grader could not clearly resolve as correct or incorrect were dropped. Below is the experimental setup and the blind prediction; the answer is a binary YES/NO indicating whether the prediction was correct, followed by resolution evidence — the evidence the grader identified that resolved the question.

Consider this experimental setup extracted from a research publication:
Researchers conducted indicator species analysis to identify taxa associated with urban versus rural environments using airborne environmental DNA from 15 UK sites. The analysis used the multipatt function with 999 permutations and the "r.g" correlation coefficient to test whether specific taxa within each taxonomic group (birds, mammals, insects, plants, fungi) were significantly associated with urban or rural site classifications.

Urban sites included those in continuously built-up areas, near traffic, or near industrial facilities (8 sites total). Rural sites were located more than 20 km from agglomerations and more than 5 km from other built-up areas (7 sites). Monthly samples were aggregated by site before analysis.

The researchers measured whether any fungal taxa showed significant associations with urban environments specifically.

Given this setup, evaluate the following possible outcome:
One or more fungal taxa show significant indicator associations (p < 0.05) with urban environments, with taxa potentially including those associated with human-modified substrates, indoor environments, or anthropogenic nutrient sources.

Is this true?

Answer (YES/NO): YES